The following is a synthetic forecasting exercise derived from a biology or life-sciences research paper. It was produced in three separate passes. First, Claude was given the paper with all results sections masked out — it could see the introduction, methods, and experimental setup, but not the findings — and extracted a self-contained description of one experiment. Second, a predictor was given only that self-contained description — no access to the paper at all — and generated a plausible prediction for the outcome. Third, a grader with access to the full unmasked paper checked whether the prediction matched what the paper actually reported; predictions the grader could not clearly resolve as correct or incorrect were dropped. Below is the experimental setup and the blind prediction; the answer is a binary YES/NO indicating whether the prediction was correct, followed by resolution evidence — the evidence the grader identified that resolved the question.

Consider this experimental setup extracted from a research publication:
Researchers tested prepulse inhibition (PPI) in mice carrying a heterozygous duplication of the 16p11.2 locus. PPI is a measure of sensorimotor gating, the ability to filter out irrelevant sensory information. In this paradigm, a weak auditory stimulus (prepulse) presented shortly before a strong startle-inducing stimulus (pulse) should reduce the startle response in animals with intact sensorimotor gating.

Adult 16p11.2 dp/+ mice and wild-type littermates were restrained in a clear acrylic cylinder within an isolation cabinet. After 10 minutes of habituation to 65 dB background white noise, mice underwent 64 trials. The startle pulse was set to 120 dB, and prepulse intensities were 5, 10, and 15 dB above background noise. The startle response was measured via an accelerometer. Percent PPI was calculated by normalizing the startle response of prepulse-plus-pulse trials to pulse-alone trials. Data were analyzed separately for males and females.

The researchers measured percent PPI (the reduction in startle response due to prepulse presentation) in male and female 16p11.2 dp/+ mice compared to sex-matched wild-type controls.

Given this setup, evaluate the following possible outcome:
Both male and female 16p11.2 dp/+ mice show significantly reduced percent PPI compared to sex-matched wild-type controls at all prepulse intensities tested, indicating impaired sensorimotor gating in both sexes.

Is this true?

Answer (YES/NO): NO